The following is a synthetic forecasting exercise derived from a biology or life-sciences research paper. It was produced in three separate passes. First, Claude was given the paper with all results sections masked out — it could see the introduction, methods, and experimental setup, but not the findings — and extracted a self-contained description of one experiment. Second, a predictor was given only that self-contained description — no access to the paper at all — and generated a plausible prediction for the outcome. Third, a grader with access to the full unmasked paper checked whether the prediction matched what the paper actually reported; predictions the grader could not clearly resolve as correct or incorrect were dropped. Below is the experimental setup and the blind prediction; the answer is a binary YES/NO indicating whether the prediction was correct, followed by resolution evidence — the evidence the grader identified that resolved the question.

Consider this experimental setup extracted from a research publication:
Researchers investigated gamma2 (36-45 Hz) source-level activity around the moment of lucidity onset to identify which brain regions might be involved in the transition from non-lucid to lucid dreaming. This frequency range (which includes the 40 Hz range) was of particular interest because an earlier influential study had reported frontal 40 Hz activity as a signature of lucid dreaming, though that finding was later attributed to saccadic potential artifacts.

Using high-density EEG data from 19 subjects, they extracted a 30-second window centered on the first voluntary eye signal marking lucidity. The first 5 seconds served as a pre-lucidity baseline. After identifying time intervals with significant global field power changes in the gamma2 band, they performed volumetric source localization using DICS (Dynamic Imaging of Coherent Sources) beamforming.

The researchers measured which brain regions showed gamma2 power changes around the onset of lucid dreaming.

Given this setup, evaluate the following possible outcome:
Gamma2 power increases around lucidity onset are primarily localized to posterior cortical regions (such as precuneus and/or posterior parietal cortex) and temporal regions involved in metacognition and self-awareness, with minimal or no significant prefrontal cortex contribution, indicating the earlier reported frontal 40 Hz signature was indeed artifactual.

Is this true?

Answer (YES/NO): NO